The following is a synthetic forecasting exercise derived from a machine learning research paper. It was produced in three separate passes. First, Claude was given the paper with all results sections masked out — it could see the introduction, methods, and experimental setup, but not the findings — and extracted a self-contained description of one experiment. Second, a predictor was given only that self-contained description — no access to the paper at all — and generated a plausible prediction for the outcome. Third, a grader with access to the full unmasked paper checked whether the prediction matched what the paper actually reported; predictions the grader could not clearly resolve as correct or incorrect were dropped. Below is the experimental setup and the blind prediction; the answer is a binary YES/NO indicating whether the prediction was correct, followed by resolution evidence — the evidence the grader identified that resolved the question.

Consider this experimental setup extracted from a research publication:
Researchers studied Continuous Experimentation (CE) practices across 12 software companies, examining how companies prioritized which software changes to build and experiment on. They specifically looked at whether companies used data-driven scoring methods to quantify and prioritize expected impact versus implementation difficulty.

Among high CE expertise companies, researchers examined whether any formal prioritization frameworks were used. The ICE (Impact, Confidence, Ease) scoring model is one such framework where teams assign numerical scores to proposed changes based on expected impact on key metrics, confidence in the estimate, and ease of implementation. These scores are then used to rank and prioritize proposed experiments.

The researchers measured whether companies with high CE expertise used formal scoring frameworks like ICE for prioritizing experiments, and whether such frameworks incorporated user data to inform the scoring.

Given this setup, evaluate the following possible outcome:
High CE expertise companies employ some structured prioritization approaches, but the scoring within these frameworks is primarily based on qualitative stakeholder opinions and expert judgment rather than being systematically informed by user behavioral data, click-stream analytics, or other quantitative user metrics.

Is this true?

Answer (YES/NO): NO